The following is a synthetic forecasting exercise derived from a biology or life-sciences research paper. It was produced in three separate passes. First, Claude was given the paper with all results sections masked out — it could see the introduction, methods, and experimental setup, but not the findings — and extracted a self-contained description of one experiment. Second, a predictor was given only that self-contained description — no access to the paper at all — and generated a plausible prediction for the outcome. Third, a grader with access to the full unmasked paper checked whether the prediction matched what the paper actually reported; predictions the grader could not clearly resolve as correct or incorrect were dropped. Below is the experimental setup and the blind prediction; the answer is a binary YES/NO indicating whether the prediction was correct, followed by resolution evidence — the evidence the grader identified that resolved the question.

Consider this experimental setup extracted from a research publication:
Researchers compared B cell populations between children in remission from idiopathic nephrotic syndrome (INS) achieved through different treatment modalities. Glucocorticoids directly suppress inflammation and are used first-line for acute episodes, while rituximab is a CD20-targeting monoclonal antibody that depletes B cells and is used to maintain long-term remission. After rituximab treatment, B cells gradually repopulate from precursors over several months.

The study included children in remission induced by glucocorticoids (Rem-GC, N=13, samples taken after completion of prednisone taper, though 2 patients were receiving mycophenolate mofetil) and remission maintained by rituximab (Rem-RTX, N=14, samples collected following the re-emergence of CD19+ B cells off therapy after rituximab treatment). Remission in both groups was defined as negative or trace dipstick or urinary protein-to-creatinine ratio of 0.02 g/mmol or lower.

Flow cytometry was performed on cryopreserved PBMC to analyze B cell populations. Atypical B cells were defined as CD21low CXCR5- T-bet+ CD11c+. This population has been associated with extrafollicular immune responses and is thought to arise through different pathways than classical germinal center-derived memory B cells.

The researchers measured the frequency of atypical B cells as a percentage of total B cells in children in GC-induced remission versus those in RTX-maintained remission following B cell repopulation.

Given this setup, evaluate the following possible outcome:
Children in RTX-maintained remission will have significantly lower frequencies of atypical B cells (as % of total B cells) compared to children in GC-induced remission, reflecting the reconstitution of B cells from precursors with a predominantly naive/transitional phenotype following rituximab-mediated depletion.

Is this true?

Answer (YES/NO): YES